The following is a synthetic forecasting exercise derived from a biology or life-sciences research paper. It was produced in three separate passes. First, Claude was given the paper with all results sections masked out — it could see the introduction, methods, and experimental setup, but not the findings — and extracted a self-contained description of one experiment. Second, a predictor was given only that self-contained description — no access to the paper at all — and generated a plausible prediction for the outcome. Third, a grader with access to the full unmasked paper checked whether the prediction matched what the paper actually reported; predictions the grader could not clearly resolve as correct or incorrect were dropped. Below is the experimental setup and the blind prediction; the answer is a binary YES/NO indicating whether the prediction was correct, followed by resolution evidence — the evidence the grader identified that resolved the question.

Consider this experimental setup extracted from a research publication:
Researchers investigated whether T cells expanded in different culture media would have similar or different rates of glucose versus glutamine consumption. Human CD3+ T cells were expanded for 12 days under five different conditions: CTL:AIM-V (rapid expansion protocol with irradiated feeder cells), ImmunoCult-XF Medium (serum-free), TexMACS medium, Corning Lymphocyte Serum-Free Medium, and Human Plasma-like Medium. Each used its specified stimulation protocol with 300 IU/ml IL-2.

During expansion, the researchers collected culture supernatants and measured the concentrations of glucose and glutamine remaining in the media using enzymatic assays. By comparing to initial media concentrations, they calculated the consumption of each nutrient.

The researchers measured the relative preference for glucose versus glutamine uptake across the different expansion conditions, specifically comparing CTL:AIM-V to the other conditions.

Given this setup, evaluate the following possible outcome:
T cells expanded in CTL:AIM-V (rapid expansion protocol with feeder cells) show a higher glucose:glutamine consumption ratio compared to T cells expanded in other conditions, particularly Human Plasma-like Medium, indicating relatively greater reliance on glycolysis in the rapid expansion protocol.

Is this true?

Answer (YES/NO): YES